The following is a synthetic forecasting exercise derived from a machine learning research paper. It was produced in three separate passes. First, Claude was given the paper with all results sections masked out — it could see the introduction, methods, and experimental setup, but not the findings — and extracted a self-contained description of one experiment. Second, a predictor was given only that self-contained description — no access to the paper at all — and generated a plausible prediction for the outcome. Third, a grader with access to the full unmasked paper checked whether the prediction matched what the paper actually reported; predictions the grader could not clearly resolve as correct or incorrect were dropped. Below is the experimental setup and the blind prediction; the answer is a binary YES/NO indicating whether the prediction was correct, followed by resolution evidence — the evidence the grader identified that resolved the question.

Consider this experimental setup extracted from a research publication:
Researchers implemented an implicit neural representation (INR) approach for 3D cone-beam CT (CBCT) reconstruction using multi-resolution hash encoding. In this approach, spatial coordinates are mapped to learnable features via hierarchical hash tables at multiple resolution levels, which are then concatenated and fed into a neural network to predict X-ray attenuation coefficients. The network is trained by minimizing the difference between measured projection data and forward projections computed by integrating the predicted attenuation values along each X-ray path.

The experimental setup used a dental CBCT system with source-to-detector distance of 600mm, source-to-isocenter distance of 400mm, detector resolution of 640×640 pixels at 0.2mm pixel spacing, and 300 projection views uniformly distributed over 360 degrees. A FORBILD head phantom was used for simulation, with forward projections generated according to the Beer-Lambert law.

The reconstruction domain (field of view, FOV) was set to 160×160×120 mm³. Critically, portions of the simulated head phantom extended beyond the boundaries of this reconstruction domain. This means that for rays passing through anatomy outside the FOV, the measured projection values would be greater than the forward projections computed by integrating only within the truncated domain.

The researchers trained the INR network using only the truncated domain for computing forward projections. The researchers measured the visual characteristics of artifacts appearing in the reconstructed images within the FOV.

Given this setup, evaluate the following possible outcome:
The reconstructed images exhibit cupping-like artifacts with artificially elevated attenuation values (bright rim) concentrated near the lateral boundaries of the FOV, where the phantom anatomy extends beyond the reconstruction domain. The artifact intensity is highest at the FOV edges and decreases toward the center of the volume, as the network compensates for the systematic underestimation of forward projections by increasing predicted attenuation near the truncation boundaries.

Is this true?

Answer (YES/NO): NO